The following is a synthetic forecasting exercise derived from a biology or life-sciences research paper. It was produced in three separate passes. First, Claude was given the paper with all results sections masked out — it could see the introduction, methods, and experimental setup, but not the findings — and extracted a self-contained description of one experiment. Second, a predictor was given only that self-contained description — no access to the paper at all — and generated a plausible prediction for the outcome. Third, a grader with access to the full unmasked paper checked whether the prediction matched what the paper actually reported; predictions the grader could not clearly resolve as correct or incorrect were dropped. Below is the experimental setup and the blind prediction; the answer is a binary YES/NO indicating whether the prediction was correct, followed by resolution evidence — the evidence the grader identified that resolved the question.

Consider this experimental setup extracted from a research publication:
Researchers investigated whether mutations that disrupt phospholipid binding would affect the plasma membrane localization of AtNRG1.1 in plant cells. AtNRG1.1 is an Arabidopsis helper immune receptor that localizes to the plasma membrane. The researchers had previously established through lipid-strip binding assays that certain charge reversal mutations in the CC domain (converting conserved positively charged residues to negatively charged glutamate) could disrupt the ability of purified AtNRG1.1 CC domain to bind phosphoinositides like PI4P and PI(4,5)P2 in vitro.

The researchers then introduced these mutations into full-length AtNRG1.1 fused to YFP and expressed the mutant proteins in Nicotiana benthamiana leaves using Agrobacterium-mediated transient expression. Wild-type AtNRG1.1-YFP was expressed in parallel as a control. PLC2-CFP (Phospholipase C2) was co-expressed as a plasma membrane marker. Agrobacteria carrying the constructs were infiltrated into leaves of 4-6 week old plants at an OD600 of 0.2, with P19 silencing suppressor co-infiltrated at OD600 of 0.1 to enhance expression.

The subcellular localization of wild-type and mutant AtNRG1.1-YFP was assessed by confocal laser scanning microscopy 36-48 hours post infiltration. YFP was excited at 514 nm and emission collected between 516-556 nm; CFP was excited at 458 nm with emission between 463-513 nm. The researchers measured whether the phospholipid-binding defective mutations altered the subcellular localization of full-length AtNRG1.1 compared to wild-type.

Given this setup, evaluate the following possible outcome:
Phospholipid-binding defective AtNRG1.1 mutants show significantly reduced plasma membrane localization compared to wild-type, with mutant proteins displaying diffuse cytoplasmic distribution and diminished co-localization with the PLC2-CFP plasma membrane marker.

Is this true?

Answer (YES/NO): YES